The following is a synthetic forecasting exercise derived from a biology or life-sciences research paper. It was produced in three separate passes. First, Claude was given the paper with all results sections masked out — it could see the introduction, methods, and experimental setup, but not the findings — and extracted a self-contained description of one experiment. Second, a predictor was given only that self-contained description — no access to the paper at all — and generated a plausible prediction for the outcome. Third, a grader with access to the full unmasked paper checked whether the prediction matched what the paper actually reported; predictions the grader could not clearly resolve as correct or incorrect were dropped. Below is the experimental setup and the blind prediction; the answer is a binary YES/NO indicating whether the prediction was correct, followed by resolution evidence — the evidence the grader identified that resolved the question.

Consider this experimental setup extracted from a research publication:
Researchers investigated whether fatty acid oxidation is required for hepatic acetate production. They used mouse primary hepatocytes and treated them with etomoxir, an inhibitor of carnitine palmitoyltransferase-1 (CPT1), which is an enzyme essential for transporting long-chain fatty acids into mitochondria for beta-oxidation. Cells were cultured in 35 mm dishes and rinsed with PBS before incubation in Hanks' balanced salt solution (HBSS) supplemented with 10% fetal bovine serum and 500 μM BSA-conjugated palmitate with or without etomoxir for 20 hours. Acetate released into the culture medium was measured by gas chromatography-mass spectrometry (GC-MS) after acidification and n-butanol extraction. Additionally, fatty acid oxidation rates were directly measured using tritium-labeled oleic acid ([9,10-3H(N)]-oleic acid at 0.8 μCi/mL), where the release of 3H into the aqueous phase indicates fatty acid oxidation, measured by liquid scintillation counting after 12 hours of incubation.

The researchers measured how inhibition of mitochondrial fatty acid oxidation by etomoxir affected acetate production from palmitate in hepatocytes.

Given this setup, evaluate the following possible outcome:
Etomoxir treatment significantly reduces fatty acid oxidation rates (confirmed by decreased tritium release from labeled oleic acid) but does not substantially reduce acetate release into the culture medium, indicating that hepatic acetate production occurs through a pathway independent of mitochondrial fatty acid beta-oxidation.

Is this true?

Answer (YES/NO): NO